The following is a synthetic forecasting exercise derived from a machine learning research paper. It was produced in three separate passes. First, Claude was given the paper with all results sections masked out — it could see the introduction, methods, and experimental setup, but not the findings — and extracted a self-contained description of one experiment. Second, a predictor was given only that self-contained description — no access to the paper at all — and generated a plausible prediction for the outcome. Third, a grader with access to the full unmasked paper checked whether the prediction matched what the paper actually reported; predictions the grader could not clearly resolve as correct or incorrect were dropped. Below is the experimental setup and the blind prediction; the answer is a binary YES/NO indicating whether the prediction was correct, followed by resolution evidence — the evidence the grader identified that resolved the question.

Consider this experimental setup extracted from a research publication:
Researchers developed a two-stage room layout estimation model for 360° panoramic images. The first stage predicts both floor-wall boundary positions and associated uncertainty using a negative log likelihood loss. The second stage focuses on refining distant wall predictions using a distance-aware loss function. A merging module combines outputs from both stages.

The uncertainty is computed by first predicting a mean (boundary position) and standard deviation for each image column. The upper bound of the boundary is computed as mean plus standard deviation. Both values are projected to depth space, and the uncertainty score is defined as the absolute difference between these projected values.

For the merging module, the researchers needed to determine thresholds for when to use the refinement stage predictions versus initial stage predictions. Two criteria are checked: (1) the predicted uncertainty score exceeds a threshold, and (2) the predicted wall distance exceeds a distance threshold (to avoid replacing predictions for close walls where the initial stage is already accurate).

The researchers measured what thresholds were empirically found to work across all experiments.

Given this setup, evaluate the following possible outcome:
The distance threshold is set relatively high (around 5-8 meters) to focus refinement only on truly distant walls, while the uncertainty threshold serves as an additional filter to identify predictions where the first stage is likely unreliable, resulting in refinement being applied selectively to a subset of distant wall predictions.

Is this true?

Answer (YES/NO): YES